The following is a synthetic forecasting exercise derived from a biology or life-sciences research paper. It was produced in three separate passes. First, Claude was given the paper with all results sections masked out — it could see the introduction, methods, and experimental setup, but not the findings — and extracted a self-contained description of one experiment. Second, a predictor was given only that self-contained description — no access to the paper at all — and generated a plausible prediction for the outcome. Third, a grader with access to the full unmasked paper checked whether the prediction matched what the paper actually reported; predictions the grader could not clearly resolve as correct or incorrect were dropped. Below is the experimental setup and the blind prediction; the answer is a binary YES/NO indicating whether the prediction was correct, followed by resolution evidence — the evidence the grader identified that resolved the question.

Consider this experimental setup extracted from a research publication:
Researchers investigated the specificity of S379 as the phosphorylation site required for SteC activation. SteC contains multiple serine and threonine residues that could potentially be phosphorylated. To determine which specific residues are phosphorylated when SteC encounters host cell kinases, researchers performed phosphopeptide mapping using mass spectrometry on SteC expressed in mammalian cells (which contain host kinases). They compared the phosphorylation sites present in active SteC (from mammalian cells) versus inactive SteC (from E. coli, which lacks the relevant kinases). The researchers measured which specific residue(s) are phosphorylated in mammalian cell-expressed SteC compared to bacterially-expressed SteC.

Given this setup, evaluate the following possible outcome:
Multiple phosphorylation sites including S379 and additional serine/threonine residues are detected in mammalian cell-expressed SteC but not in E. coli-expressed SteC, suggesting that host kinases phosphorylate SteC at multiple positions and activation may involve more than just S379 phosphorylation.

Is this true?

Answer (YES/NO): NO